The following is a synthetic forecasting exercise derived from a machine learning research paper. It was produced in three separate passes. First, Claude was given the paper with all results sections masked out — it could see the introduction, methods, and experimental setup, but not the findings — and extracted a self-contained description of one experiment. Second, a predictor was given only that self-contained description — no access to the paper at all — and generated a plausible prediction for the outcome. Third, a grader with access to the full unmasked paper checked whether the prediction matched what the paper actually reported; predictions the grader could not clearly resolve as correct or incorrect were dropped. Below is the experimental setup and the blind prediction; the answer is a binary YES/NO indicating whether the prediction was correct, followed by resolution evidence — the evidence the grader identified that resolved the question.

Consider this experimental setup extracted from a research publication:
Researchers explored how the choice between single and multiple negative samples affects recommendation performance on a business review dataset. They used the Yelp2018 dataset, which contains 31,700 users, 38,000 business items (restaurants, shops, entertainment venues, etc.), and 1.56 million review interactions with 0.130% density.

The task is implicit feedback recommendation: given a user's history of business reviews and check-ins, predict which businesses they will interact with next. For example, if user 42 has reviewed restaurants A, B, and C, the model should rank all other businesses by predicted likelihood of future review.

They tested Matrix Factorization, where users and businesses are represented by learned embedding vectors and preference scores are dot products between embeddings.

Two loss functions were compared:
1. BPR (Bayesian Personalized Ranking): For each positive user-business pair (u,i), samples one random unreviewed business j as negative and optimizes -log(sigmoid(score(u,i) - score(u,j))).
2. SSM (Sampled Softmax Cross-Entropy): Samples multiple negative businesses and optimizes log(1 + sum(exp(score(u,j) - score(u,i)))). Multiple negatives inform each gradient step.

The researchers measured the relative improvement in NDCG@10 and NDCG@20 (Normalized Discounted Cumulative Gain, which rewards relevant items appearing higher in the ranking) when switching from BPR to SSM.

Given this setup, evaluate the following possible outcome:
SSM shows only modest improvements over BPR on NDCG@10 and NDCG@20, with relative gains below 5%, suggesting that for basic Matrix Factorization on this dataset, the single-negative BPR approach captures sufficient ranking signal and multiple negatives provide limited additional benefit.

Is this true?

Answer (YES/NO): NO